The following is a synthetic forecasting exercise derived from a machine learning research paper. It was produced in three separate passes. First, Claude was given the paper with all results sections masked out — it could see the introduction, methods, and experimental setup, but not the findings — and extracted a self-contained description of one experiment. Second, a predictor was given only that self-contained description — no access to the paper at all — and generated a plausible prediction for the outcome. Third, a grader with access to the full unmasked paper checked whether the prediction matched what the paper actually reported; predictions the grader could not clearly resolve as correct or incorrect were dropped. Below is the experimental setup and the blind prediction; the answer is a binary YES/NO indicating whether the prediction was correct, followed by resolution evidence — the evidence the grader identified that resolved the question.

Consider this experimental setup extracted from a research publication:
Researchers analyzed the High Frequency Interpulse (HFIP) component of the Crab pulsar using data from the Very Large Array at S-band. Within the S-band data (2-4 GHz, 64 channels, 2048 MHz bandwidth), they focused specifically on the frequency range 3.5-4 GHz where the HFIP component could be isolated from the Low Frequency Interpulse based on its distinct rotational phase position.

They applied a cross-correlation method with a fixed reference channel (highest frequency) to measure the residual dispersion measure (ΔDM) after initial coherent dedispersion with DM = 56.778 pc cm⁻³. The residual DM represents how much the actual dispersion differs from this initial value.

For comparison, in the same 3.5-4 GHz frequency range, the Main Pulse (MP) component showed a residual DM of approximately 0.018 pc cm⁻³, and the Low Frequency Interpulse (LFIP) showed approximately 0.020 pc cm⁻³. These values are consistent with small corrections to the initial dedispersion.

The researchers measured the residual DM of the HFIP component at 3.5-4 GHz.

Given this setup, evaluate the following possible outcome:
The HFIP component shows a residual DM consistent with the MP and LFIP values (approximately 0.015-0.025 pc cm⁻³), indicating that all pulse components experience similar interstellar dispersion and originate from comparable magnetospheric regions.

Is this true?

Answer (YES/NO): NO